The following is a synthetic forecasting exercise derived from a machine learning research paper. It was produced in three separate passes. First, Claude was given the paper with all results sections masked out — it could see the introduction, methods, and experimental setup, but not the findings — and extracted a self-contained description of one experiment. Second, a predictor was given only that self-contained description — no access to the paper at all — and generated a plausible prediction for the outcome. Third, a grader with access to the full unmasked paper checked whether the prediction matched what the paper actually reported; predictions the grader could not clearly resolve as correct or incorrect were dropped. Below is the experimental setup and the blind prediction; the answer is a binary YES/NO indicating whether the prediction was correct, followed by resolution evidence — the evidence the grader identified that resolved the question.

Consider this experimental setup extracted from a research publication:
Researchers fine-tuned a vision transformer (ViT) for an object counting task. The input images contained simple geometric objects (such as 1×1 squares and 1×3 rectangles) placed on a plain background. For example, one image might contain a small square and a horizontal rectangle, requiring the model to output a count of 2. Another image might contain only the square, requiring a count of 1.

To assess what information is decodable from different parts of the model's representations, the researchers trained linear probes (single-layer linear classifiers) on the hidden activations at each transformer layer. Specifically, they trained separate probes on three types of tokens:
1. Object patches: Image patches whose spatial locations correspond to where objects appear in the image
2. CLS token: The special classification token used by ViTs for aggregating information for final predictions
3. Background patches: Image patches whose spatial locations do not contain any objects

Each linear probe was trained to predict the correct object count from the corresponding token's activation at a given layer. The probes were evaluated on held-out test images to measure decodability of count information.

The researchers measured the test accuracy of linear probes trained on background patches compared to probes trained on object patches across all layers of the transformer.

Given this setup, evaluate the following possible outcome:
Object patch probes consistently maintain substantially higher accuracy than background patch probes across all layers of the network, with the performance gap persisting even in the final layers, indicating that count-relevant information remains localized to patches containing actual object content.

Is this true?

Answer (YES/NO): NO